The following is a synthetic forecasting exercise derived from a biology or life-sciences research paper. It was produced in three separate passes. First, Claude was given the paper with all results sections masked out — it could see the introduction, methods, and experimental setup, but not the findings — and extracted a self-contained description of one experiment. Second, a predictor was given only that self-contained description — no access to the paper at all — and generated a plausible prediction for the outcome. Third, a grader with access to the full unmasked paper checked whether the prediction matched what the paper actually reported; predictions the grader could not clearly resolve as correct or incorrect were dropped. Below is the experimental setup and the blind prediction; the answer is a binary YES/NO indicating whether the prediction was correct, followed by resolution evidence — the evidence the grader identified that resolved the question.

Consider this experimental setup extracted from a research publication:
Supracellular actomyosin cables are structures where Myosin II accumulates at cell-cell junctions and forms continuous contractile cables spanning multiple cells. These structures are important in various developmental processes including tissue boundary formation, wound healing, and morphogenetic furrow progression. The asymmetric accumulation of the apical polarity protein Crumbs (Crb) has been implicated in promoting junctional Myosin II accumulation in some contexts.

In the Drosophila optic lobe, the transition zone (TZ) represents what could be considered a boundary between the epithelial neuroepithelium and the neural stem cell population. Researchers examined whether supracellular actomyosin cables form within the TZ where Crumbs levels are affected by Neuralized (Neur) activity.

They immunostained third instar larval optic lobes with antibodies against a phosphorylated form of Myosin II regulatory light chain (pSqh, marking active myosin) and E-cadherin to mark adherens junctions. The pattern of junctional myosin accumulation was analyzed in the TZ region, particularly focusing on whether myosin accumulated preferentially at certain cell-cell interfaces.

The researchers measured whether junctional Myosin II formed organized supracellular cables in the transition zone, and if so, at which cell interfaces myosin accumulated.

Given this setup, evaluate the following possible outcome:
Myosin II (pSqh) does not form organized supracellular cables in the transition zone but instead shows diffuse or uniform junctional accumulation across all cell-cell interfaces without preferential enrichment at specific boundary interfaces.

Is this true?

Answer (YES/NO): NO